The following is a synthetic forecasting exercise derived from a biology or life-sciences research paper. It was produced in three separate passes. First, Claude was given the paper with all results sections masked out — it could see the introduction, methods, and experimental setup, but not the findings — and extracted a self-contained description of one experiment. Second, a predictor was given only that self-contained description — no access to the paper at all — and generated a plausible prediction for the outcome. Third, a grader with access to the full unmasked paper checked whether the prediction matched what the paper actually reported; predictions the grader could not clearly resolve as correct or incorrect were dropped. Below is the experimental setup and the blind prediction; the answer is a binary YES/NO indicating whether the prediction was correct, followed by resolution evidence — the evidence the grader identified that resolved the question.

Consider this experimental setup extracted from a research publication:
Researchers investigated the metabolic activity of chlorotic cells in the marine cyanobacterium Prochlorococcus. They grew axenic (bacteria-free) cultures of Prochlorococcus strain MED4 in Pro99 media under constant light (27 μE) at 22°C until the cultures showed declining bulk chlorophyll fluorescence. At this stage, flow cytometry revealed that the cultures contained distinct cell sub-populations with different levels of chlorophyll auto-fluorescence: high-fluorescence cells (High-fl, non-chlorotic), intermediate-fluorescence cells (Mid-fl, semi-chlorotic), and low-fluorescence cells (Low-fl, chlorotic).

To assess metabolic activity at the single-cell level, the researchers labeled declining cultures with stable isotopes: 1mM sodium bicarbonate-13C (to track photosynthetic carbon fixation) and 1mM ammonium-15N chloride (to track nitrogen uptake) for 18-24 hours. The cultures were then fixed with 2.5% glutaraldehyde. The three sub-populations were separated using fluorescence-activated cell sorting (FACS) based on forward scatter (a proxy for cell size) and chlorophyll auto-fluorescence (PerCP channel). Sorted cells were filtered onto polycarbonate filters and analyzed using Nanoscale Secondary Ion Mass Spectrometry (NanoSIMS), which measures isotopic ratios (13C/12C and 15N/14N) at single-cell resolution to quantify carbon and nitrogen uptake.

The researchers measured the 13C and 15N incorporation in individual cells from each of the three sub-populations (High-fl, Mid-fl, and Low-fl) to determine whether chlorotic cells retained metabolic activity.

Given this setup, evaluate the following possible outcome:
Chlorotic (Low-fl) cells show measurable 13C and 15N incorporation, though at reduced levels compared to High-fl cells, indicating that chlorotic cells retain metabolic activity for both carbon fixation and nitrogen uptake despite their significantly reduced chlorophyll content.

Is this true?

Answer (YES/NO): NO